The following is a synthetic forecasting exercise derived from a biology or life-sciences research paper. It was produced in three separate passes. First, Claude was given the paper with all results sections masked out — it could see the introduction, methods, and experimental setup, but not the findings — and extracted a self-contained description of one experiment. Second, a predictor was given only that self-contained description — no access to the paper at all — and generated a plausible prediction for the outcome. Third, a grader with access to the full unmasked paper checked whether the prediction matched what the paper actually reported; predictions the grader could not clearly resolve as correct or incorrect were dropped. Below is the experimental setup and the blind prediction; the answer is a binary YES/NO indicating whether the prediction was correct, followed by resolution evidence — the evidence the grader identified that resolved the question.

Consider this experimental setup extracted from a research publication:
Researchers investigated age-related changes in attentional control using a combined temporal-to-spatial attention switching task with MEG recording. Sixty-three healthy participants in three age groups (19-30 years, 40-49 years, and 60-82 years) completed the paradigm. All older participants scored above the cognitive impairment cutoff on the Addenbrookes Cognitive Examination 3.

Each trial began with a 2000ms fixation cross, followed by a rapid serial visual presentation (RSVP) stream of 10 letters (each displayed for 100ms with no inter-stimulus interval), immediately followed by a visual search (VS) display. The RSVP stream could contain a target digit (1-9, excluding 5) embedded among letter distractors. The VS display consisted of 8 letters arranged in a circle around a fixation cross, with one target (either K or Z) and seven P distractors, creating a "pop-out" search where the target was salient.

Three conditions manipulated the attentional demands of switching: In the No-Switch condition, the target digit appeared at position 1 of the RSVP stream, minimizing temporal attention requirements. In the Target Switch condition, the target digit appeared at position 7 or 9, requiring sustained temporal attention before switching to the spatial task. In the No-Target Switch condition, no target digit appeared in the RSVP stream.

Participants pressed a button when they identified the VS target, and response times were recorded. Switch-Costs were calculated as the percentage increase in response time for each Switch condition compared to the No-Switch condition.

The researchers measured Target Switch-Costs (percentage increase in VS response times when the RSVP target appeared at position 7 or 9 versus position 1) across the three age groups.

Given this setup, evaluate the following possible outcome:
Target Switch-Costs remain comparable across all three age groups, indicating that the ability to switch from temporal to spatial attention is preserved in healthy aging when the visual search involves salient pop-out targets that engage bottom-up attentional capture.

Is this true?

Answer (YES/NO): NO